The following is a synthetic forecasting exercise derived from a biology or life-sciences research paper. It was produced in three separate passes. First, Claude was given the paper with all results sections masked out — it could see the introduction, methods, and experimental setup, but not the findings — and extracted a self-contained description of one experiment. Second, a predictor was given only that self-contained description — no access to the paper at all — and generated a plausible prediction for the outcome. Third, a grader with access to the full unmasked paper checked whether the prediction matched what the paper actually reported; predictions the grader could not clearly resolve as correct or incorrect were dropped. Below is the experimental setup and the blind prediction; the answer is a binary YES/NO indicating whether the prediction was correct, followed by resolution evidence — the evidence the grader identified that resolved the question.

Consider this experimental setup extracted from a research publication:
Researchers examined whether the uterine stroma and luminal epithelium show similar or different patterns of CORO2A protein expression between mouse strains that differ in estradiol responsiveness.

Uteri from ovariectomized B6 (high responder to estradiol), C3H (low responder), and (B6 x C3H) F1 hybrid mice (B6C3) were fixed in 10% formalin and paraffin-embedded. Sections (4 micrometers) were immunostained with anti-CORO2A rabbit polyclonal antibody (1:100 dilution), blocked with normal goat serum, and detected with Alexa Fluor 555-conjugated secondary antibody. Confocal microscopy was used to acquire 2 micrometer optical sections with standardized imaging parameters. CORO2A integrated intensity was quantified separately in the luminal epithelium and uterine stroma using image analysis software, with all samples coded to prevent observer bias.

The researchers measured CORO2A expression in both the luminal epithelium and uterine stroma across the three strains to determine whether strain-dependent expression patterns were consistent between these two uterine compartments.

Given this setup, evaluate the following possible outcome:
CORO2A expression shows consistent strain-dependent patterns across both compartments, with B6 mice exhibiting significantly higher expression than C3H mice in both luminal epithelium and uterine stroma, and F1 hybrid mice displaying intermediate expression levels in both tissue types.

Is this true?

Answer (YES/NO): YES